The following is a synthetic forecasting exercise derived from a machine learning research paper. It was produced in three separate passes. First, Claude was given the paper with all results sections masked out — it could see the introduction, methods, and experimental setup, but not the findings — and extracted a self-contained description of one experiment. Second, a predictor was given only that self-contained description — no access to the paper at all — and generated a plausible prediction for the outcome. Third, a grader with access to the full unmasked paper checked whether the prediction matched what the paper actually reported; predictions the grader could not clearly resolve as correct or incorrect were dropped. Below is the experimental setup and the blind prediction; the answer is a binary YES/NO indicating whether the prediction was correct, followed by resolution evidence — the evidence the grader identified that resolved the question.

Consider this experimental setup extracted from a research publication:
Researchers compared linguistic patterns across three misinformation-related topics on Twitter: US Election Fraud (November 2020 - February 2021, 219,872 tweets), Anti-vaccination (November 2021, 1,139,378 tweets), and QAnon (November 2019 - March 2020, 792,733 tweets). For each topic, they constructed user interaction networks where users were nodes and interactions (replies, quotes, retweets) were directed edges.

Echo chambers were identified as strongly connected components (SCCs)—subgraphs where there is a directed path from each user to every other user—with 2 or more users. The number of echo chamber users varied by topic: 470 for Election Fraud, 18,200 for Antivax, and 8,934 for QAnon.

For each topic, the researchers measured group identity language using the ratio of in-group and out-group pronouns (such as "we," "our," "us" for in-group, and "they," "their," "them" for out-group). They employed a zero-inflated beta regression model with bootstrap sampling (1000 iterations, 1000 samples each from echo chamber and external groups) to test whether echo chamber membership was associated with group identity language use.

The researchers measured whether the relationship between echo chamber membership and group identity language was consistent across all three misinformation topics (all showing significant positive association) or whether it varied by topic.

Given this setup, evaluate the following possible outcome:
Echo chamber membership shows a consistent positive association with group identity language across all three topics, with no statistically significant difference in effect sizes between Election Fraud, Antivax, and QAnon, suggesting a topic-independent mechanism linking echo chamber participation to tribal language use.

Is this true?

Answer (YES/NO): NO